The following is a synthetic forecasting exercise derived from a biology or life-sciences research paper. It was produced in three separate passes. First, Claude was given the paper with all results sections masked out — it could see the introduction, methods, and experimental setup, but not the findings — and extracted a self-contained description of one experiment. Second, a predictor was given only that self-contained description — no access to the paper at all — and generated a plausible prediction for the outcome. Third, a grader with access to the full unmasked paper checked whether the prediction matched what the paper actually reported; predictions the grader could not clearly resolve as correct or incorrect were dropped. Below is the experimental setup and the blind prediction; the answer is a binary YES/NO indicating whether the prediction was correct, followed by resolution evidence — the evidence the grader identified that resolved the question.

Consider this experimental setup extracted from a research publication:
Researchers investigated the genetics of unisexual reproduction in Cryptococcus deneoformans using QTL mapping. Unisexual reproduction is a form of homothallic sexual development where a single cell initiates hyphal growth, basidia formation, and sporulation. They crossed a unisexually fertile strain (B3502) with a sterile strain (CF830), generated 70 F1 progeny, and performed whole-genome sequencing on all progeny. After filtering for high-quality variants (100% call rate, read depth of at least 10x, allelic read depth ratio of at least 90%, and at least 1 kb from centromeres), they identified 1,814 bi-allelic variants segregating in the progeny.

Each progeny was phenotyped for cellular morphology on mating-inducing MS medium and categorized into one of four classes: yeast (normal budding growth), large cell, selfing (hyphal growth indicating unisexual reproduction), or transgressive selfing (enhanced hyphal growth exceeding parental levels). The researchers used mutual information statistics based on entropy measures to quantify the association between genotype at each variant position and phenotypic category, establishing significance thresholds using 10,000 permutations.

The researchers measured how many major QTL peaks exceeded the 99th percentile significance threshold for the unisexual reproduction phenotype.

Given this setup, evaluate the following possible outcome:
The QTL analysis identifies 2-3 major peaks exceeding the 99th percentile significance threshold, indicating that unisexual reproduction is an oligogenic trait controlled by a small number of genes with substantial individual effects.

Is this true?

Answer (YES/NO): YES